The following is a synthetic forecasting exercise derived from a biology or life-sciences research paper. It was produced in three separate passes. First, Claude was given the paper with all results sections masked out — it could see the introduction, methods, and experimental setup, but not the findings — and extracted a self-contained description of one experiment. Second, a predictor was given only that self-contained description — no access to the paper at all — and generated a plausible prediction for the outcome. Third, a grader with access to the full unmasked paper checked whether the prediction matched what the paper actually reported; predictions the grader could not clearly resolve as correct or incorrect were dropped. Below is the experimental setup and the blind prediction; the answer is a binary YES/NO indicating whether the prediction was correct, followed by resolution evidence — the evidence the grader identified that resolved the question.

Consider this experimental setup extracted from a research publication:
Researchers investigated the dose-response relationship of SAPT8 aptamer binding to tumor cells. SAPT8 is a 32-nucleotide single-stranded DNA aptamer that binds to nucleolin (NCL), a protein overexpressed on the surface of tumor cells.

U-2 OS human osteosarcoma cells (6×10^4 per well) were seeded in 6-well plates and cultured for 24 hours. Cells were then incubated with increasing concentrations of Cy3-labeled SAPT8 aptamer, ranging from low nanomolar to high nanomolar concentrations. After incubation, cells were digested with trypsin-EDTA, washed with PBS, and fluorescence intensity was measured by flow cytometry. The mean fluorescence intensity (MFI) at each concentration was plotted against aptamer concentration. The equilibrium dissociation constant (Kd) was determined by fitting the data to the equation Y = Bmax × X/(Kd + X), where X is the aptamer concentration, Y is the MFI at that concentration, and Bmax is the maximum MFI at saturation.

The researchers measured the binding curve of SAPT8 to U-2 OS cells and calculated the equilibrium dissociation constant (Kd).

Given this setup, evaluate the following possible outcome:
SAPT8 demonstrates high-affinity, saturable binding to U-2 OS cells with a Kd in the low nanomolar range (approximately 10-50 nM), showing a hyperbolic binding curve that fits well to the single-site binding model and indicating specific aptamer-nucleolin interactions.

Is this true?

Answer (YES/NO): NO